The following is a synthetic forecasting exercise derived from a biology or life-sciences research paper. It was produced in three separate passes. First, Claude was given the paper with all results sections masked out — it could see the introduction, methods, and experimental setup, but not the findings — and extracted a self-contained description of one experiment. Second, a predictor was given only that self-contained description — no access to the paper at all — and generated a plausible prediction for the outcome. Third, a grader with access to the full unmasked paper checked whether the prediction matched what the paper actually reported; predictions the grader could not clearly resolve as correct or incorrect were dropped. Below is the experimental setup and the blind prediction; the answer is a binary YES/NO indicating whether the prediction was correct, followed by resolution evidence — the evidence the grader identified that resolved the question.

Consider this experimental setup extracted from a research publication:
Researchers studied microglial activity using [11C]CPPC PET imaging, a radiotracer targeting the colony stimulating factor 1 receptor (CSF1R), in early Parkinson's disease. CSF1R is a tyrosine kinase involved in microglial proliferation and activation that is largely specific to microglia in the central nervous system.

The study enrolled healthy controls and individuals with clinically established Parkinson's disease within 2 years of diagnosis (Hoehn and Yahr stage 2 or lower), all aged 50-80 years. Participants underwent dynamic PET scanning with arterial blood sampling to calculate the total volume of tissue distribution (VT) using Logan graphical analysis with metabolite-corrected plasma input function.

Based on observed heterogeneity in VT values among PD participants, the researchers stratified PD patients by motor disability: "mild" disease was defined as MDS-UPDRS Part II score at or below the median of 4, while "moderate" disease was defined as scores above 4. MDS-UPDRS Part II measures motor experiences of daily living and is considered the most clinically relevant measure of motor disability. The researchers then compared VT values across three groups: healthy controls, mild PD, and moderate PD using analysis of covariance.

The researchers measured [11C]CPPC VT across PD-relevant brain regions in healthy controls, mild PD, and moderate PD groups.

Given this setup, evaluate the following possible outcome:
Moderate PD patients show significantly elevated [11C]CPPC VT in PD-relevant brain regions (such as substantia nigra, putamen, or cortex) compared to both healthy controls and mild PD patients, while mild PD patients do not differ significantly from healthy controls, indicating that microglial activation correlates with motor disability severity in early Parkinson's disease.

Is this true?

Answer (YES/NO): YES